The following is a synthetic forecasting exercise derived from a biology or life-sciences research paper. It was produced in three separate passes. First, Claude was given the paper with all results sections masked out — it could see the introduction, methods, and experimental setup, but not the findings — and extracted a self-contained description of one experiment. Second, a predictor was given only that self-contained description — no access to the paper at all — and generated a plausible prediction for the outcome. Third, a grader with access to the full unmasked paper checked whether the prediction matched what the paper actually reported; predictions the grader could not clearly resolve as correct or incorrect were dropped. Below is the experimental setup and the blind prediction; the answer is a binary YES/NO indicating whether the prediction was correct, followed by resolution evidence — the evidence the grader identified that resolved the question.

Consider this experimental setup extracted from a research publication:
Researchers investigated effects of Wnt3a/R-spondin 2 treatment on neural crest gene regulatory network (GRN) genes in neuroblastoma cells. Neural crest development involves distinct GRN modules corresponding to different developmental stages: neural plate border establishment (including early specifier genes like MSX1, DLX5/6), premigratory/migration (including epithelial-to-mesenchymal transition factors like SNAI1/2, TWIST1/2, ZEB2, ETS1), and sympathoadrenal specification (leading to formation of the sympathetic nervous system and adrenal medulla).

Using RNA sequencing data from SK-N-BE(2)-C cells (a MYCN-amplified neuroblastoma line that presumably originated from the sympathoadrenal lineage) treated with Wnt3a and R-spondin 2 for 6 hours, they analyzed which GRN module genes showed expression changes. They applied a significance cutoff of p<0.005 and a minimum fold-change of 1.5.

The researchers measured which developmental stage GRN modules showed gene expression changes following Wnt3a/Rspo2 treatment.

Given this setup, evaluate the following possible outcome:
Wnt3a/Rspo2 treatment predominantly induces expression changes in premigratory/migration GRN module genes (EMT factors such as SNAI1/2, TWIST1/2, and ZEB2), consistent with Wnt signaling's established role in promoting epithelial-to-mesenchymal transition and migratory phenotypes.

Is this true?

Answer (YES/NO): NO